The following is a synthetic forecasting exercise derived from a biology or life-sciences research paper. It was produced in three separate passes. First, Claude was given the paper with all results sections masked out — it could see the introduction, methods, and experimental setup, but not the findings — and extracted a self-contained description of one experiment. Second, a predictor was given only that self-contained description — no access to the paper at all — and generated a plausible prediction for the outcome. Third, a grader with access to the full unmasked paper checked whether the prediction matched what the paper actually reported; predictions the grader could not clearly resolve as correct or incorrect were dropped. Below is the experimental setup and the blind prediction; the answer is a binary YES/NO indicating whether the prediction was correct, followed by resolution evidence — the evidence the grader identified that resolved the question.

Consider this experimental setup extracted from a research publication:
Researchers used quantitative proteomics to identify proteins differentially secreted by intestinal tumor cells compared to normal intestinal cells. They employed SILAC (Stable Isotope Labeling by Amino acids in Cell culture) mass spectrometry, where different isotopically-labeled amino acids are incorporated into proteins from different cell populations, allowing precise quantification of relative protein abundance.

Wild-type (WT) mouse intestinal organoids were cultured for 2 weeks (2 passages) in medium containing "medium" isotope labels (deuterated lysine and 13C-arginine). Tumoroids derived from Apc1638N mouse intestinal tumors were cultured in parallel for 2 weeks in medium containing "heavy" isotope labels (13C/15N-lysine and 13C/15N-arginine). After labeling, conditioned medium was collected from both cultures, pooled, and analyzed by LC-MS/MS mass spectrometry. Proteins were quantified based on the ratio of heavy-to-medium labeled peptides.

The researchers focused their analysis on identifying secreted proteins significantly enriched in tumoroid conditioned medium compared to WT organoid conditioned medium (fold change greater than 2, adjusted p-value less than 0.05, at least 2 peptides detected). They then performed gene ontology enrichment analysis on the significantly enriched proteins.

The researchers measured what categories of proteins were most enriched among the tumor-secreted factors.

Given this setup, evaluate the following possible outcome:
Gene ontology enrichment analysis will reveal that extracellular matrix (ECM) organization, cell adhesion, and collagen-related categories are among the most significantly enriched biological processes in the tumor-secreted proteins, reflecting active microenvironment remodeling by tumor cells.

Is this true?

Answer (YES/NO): YES